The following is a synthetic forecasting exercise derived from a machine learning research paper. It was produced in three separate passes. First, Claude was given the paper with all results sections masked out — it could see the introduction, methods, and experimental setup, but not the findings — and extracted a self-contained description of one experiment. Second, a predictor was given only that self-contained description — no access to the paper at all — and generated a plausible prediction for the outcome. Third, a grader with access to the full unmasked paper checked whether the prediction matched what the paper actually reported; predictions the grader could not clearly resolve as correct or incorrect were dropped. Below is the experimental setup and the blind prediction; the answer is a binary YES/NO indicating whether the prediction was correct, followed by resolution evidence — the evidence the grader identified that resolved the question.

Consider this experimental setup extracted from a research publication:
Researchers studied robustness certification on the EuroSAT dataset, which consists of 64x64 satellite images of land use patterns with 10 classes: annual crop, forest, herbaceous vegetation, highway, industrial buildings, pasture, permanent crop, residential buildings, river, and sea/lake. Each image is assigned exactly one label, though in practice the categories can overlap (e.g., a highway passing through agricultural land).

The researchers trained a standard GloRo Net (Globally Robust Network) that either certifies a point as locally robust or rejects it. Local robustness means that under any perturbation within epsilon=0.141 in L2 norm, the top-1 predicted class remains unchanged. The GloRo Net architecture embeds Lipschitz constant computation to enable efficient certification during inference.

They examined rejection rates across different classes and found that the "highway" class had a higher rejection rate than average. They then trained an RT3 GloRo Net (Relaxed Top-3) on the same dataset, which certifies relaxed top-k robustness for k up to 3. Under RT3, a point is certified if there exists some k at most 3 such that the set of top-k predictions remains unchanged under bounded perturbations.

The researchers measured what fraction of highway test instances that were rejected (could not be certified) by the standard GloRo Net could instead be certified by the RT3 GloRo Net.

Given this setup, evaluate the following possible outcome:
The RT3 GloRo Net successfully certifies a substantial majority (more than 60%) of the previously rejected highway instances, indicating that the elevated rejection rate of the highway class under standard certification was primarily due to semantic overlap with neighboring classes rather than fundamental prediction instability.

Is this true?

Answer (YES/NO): YES